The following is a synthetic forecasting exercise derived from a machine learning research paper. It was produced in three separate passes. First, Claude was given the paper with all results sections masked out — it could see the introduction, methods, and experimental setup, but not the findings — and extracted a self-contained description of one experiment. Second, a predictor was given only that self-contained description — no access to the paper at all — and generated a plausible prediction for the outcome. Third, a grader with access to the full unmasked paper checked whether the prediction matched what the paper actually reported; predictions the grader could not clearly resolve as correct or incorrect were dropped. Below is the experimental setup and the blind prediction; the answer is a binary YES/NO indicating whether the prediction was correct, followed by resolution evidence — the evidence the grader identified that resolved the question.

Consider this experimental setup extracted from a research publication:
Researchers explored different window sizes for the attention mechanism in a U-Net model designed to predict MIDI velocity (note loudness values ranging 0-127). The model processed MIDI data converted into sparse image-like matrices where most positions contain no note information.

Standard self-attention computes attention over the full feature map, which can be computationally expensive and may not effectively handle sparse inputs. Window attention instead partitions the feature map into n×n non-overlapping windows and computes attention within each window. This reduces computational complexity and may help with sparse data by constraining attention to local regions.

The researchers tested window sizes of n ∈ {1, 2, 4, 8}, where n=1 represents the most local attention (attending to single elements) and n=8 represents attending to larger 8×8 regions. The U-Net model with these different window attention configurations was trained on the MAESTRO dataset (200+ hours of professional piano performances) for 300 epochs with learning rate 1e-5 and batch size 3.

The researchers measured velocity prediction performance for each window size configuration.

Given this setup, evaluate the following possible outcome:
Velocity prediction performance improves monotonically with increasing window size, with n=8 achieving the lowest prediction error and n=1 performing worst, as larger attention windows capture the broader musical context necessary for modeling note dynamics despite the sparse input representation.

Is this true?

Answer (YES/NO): NO